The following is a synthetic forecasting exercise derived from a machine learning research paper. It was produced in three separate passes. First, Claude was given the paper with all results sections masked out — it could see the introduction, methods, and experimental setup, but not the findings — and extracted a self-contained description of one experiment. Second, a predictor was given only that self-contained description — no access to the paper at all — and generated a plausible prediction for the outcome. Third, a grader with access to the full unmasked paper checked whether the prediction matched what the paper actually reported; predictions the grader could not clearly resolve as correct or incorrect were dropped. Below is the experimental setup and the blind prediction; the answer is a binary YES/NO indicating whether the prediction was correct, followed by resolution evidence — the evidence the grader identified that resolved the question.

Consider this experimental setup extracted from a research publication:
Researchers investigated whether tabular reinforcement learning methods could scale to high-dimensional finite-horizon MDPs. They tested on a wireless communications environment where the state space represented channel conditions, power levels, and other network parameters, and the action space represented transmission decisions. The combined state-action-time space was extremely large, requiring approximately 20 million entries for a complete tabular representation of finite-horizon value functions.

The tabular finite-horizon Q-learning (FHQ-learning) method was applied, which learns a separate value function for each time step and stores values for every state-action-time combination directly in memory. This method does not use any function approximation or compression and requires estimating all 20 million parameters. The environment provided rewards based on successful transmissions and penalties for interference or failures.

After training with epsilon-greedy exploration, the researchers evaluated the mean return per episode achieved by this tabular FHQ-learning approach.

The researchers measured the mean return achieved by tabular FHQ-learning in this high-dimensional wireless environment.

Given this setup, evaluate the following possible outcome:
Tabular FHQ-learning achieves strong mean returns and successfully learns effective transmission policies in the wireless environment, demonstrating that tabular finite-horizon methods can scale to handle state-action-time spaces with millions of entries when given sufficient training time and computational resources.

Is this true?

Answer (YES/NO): NO